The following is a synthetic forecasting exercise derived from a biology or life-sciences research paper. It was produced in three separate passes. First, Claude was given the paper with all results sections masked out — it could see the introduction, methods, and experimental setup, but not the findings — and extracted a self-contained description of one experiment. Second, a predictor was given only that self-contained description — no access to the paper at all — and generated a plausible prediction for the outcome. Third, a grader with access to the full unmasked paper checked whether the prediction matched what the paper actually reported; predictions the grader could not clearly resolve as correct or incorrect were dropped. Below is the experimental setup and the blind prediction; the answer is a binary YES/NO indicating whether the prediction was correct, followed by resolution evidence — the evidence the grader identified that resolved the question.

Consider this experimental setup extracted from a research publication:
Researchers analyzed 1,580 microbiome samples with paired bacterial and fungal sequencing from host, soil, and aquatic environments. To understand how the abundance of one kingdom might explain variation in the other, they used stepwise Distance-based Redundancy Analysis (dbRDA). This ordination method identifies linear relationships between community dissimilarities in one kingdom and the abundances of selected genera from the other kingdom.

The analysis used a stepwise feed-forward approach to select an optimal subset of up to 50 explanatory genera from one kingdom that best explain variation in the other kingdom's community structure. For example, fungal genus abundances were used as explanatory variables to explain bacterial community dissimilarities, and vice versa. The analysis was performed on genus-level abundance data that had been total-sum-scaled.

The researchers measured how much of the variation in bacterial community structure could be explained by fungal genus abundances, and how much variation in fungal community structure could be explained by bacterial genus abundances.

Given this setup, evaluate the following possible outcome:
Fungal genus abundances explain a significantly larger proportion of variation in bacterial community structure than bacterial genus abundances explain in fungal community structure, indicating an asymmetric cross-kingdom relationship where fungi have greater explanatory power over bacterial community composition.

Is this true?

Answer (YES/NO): NO